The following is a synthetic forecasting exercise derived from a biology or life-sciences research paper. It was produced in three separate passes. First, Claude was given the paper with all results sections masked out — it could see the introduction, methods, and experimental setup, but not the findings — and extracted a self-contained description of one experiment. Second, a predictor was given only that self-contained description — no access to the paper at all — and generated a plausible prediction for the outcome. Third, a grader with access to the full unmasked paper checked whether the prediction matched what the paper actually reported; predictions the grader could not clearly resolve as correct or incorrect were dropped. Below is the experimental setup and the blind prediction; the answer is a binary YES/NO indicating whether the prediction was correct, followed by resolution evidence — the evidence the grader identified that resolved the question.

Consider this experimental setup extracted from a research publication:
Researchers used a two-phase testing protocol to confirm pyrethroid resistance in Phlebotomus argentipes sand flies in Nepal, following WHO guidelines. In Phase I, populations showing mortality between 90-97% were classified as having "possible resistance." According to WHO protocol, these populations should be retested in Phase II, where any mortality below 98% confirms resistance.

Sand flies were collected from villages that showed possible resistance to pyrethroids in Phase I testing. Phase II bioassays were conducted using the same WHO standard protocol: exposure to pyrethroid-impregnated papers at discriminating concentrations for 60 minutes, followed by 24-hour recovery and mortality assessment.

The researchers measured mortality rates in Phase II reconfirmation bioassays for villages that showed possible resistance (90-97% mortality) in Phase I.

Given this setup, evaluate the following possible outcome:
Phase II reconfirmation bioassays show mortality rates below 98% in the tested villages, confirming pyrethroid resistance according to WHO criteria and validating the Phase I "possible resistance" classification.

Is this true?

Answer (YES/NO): YES